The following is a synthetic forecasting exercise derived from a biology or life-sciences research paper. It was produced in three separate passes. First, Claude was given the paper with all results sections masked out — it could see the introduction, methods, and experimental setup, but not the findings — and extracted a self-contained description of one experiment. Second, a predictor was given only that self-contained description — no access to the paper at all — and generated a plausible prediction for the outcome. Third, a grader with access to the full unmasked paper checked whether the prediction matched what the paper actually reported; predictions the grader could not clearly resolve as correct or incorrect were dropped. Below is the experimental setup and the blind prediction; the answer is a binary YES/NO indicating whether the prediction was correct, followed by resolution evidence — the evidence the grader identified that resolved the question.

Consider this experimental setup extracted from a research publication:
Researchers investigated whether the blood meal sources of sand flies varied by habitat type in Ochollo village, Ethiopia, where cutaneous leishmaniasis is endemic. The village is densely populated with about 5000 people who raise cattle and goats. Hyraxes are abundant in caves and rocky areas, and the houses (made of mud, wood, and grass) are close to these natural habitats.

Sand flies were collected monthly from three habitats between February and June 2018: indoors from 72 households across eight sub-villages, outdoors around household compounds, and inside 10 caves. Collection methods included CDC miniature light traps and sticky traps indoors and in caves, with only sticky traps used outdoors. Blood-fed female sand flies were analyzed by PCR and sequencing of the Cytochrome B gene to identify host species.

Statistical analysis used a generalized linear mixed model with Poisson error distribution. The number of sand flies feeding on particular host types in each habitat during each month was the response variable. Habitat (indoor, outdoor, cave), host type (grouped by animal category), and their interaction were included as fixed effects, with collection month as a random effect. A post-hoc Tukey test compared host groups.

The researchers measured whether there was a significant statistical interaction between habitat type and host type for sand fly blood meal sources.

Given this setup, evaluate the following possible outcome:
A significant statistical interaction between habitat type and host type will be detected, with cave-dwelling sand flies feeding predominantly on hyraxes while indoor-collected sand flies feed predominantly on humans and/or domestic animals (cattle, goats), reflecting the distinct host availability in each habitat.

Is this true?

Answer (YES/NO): NO